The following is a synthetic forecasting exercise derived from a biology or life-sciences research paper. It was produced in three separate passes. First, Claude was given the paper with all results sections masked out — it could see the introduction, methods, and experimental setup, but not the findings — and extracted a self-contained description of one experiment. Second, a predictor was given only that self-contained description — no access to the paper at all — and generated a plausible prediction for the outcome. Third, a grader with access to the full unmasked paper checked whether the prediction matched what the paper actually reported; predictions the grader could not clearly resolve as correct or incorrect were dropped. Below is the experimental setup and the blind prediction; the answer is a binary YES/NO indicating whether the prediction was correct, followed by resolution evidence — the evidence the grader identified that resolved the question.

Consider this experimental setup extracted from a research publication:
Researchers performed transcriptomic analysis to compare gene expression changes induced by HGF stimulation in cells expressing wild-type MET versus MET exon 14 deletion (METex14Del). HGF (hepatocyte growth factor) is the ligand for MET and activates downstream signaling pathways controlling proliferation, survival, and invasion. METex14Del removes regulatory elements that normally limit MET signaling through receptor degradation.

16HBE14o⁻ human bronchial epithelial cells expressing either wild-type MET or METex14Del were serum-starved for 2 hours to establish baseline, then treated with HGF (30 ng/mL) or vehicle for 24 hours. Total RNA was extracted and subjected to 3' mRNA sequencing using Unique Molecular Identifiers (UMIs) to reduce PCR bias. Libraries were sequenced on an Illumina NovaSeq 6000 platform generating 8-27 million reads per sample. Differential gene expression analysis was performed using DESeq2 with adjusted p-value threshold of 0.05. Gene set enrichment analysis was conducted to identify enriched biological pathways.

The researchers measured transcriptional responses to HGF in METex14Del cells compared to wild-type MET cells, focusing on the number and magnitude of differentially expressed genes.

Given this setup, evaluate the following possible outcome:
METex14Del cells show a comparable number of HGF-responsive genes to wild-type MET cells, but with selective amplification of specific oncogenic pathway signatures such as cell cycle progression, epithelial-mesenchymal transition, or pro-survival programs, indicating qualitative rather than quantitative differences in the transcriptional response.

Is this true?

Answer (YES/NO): NO